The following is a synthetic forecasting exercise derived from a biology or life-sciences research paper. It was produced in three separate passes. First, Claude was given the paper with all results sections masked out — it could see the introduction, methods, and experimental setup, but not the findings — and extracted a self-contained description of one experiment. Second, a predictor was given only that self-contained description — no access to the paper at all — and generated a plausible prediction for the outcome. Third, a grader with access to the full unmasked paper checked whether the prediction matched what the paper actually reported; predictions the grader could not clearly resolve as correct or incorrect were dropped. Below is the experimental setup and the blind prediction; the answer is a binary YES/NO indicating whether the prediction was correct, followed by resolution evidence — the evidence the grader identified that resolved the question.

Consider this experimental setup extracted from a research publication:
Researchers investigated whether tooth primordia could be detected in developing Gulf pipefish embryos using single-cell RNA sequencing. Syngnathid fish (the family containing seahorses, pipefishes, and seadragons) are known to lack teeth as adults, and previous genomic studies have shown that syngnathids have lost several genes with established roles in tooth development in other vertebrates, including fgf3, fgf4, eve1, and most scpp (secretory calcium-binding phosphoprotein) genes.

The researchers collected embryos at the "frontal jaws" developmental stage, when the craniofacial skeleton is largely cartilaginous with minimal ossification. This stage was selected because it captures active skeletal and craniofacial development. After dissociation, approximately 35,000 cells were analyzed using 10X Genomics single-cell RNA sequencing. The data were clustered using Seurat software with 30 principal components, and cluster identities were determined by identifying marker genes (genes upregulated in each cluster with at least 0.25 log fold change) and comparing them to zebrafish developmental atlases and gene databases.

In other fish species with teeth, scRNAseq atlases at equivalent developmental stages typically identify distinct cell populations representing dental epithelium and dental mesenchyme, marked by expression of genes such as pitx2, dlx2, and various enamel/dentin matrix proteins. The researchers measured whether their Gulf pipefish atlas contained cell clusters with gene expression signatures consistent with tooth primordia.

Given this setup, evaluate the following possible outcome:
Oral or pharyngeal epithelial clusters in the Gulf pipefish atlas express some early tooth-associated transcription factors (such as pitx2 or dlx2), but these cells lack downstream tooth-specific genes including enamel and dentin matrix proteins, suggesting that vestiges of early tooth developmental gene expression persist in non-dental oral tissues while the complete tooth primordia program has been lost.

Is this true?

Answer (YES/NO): NO